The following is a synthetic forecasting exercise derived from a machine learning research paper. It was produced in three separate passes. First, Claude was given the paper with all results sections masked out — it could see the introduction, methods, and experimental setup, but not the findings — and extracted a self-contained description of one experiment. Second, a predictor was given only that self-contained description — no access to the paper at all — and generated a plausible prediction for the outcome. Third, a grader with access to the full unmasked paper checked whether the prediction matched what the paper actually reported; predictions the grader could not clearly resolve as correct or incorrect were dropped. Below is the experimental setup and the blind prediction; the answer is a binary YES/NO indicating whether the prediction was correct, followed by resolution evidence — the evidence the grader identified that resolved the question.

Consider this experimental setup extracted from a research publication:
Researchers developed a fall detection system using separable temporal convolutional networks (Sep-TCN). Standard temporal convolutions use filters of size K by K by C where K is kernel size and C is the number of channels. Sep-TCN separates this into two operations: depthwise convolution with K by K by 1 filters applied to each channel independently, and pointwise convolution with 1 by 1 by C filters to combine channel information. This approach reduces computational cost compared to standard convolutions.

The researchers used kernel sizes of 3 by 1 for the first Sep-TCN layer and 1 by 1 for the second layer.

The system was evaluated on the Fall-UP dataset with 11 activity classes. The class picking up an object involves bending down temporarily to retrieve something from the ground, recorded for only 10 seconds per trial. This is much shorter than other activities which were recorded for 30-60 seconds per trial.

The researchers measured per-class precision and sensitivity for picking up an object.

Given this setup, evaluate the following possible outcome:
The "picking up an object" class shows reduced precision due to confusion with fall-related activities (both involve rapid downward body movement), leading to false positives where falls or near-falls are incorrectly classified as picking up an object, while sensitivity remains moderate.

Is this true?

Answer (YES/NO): NO